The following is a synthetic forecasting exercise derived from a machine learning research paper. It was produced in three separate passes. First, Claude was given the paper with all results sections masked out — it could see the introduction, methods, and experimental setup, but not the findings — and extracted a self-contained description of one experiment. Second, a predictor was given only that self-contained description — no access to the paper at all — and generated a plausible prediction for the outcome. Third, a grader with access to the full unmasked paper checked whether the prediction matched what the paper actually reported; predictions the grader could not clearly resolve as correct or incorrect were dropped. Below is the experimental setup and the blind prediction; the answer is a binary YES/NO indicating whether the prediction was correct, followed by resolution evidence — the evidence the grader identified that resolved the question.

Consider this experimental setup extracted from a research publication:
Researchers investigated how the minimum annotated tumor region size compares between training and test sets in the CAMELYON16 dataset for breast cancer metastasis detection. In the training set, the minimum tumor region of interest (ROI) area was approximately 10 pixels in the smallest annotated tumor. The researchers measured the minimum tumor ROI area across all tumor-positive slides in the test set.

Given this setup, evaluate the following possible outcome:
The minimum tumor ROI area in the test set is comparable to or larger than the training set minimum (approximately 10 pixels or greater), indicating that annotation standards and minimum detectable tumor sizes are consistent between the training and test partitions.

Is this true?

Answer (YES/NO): NO